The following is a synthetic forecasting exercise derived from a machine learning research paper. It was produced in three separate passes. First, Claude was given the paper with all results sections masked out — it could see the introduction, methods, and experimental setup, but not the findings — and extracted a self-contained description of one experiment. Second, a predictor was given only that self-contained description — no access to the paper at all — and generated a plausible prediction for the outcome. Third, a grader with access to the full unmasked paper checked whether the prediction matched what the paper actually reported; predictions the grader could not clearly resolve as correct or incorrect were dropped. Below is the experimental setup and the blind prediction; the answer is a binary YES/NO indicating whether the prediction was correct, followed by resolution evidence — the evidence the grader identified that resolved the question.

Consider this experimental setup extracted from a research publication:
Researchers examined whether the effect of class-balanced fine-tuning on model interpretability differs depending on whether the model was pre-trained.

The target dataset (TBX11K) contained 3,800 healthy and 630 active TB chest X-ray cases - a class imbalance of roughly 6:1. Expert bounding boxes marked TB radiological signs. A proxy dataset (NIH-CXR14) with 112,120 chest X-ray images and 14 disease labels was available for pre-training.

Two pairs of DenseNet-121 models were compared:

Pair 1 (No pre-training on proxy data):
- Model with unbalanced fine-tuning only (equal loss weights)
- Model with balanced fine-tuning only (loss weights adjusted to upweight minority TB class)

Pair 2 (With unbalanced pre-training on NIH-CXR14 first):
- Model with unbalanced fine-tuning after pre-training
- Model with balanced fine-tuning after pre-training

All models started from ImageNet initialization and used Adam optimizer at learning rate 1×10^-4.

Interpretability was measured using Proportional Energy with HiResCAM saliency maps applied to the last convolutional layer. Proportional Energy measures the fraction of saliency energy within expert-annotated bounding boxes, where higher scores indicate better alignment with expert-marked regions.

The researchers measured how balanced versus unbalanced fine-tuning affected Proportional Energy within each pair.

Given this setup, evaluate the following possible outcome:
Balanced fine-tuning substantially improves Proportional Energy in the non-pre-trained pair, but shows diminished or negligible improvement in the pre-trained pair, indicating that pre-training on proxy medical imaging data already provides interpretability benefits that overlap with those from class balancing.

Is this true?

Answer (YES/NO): NO